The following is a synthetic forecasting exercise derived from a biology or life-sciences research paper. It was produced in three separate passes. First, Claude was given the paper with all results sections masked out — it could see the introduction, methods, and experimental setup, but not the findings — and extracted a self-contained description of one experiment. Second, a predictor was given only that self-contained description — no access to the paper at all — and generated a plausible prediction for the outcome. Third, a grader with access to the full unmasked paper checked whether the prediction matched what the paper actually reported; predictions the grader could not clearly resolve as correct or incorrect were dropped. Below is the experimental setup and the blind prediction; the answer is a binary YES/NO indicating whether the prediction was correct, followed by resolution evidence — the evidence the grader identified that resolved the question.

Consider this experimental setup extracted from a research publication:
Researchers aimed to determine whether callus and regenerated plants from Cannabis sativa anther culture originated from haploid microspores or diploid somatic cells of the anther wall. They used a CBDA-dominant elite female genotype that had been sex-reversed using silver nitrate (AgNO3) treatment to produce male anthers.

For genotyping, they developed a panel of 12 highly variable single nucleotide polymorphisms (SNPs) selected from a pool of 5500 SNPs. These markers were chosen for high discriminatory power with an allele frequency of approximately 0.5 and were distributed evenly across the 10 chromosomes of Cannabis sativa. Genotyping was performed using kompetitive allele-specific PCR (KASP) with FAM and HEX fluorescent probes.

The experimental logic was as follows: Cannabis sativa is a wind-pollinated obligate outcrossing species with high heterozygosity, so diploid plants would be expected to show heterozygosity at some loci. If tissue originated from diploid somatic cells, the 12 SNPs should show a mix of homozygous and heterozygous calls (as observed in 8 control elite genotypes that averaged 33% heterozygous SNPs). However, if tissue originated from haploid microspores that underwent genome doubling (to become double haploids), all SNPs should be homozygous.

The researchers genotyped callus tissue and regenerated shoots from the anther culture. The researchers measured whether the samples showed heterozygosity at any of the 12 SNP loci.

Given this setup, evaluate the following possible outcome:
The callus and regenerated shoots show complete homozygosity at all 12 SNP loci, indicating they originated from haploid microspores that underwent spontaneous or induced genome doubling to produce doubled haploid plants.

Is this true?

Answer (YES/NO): YES